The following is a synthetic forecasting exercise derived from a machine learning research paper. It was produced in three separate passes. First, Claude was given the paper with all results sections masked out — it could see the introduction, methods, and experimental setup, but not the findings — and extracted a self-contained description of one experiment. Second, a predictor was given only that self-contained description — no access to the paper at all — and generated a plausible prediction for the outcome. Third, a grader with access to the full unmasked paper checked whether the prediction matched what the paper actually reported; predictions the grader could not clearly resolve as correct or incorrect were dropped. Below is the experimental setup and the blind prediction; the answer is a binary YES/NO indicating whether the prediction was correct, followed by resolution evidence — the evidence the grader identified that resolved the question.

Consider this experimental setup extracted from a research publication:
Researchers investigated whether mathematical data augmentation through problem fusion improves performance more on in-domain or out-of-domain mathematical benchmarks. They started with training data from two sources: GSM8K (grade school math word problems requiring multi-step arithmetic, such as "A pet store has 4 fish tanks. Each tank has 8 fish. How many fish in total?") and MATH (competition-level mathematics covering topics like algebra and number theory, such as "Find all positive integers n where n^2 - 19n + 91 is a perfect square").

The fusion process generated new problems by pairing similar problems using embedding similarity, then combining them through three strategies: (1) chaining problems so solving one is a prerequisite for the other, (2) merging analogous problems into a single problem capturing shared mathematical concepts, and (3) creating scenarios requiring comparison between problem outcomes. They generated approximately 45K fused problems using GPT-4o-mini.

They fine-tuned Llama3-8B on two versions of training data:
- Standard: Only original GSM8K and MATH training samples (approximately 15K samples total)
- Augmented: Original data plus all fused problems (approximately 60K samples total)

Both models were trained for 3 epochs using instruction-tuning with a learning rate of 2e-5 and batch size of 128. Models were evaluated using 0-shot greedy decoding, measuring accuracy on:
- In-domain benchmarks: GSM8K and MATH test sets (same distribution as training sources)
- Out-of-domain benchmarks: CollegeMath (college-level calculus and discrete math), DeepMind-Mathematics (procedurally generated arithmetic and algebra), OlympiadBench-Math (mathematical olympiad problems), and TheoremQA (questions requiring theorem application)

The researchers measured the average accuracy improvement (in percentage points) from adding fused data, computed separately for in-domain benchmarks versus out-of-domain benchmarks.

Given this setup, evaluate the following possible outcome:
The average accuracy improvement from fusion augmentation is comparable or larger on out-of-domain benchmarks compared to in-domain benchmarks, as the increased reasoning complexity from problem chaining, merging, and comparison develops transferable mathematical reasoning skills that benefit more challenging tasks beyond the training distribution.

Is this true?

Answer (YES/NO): NO